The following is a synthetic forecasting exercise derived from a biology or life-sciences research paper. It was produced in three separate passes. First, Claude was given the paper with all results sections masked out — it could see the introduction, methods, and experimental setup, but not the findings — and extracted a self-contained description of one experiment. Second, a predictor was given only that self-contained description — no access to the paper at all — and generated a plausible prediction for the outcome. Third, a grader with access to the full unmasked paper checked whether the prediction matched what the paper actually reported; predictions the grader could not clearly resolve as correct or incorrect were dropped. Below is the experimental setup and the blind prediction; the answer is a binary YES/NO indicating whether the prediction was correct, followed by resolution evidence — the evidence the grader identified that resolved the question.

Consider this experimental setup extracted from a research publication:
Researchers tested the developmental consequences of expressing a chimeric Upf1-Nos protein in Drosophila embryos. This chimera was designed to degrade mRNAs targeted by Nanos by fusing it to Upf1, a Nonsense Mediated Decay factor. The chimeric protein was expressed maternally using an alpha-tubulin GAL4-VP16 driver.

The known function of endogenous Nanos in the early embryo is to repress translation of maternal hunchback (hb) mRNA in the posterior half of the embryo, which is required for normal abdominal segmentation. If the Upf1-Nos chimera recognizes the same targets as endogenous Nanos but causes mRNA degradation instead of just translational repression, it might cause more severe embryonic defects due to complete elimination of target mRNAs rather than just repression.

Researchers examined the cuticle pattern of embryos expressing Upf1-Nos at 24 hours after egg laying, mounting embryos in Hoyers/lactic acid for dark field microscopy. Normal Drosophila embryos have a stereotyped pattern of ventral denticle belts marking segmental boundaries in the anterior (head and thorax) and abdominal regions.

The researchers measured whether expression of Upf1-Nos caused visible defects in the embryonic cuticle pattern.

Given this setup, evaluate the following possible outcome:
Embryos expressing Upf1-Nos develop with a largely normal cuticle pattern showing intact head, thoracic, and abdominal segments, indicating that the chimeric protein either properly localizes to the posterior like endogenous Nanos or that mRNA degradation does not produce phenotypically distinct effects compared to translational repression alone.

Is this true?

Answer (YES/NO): NO